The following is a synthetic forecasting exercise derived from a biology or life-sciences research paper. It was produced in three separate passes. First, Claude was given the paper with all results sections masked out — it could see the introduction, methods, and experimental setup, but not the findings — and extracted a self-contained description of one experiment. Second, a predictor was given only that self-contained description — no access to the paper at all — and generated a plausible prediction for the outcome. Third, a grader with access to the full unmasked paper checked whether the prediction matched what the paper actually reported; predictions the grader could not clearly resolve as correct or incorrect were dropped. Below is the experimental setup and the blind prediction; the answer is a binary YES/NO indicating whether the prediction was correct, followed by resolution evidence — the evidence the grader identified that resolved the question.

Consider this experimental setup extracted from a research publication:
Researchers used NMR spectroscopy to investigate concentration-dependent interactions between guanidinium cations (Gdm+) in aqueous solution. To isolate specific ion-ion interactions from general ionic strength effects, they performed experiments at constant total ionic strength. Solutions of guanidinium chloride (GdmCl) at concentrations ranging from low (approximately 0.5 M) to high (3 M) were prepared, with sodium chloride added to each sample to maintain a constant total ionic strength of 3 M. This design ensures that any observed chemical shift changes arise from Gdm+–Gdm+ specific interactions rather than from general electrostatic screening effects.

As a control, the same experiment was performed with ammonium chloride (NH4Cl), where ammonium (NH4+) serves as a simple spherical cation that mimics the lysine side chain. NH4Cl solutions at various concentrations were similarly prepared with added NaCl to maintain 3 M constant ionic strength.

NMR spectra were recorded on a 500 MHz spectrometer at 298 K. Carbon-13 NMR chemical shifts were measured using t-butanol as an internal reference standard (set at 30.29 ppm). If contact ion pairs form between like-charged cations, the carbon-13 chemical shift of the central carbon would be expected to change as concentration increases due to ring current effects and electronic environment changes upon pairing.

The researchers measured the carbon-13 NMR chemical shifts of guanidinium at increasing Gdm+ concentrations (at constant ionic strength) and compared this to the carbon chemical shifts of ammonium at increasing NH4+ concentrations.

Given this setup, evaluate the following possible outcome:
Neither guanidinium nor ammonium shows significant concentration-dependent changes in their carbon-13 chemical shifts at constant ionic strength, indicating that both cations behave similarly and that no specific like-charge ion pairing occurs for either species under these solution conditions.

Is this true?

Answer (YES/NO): NO